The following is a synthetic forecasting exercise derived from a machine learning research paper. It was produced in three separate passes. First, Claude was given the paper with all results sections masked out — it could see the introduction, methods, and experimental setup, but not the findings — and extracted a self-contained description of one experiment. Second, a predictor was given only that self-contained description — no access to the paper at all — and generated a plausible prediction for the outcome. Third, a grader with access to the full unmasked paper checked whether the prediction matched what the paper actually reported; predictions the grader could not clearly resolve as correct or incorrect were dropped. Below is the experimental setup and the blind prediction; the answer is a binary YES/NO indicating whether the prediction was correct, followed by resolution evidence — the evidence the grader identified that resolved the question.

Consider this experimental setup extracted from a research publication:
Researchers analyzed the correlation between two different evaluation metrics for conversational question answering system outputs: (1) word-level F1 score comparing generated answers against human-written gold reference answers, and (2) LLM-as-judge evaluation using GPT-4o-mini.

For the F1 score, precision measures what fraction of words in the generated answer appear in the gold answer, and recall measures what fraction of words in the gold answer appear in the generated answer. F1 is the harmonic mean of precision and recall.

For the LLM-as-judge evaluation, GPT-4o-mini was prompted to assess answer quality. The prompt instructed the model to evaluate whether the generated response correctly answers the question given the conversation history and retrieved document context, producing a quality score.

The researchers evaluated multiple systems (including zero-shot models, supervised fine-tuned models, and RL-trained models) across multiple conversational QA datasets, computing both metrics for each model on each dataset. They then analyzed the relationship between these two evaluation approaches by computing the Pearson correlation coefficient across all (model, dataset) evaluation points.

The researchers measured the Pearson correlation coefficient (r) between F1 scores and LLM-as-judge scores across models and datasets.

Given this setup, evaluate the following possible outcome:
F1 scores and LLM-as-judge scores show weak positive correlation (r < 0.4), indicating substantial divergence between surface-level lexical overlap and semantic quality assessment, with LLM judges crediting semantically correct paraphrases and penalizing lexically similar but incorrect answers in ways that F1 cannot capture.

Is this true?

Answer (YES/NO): NO